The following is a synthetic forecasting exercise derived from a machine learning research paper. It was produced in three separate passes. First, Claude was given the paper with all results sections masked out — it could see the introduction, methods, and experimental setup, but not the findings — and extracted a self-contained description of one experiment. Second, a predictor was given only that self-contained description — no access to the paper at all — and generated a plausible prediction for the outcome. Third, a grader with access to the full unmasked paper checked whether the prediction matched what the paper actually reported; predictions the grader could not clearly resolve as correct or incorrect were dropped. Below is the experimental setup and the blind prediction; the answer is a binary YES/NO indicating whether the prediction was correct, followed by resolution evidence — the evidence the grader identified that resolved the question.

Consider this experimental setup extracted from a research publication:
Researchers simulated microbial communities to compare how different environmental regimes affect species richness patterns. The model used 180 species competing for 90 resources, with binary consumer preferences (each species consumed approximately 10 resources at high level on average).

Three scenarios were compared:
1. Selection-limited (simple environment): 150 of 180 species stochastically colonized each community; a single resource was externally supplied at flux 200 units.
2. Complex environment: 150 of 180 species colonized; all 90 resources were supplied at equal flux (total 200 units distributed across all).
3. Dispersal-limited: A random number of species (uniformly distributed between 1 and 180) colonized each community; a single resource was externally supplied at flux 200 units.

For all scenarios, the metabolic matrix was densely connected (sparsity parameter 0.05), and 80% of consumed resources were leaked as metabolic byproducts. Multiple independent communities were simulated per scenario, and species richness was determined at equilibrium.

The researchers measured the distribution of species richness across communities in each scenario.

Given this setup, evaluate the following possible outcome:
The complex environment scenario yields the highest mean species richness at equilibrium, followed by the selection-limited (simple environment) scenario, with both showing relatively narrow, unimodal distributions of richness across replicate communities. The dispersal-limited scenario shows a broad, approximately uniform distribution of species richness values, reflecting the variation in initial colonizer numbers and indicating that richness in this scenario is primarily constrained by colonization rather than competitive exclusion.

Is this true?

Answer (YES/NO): NO